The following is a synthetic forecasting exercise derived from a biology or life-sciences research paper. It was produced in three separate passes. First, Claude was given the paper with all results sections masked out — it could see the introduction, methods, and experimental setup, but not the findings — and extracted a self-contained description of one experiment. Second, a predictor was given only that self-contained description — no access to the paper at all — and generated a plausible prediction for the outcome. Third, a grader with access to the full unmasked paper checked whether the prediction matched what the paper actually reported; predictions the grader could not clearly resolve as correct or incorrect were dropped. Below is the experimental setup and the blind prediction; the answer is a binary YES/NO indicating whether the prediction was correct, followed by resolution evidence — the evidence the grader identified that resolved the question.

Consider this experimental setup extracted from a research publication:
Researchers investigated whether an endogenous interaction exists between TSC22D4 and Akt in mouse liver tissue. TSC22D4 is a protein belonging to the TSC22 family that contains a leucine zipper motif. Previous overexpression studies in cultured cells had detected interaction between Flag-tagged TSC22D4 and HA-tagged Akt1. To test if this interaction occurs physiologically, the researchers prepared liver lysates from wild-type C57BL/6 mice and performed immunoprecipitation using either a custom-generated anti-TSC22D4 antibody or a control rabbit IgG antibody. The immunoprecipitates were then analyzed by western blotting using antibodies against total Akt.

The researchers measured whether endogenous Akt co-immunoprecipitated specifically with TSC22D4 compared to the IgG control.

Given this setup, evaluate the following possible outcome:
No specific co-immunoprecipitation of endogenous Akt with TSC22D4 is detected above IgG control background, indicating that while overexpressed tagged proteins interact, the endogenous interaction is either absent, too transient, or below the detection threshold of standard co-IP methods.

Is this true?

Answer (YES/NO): NO